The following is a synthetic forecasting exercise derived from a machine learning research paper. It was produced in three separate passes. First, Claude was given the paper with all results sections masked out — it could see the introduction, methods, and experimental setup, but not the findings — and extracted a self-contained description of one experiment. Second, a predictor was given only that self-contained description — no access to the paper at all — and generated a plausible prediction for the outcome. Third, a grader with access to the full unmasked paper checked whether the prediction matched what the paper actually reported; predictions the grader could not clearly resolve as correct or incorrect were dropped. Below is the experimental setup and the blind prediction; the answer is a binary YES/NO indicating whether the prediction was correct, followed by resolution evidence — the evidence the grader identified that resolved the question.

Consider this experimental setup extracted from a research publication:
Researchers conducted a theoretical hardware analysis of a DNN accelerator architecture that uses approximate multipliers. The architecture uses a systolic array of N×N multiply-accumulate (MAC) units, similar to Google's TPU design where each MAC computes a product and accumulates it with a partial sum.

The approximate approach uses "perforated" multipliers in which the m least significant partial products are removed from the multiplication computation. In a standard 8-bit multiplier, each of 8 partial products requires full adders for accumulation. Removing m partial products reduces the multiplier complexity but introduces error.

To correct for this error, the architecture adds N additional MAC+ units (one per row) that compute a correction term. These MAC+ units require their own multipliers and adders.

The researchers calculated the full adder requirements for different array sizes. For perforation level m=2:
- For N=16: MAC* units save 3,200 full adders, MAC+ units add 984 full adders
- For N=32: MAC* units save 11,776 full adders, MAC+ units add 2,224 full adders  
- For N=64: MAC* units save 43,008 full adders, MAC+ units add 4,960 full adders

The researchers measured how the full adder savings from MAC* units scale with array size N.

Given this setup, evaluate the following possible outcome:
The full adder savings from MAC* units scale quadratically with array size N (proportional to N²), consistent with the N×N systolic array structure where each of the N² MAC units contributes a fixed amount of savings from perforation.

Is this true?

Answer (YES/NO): YES